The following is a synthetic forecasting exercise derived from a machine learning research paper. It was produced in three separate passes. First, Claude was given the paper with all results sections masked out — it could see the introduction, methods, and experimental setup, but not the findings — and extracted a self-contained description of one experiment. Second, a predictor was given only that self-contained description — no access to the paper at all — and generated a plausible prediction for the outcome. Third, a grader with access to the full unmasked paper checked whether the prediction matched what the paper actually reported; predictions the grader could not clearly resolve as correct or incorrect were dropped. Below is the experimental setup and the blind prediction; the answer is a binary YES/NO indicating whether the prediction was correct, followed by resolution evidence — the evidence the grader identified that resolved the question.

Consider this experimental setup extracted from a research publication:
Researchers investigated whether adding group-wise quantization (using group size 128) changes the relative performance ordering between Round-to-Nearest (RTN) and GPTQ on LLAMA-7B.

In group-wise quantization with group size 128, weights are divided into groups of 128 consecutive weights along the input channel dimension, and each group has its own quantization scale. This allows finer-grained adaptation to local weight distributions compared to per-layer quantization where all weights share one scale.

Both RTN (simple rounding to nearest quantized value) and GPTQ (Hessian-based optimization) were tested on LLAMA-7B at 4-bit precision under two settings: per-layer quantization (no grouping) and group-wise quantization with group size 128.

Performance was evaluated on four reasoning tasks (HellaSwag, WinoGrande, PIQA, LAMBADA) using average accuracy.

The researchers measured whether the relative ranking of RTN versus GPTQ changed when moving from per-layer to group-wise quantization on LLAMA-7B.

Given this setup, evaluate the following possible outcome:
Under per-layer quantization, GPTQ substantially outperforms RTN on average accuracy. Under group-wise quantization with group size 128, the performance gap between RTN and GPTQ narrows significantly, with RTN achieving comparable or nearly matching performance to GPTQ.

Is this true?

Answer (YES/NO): NO